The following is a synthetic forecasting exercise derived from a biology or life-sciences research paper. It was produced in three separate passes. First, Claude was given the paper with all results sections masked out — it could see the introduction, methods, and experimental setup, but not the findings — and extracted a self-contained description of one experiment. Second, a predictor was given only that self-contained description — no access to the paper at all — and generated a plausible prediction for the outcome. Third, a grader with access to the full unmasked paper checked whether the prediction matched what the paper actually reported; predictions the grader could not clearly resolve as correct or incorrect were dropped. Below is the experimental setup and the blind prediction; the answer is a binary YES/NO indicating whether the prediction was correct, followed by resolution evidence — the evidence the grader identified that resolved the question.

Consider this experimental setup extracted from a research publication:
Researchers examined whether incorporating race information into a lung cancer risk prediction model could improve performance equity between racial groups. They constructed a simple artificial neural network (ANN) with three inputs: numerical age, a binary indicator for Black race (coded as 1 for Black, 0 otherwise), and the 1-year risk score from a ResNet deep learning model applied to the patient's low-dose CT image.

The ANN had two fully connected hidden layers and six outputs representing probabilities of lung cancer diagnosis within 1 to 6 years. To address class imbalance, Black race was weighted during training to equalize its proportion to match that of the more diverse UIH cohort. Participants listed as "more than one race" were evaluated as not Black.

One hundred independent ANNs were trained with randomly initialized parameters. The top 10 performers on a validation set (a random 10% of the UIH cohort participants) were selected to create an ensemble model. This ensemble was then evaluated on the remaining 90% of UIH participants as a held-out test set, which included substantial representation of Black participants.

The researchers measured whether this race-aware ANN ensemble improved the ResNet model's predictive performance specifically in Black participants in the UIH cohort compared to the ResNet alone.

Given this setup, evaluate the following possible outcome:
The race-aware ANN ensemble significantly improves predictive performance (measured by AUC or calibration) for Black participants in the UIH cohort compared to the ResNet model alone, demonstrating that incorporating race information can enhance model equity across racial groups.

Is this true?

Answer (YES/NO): NO